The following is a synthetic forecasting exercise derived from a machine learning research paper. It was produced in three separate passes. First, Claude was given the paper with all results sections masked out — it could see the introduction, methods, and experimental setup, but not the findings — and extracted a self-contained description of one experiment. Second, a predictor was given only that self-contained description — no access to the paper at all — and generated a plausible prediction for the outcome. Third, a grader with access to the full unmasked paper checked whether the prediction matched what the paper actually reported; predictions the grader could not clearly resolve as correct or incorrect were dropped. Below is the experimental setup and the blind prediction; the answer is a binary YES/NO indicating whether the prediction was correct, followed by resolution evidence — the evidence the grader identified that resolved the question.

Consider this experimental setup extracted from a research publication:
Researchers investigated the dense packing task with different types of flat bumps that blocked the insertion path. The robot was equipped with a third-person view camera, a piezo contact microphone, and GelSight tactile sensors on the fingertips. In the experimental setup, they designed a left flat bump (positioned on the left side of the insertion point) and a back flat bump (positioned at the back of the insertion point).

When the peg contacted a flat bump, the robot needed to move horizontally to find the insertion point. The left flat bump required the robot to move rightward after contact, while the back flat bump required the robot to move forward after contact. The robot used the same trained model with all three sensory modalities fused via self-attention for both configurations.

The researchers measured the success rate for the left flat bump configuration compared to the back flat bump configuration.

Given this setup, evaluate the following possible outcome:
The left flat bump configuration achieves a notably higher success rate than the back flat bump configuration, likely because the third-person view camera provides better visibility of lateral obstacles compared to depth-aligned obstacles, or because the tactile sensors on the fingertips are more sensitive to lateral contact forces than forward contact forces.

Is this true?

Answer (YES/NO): NO